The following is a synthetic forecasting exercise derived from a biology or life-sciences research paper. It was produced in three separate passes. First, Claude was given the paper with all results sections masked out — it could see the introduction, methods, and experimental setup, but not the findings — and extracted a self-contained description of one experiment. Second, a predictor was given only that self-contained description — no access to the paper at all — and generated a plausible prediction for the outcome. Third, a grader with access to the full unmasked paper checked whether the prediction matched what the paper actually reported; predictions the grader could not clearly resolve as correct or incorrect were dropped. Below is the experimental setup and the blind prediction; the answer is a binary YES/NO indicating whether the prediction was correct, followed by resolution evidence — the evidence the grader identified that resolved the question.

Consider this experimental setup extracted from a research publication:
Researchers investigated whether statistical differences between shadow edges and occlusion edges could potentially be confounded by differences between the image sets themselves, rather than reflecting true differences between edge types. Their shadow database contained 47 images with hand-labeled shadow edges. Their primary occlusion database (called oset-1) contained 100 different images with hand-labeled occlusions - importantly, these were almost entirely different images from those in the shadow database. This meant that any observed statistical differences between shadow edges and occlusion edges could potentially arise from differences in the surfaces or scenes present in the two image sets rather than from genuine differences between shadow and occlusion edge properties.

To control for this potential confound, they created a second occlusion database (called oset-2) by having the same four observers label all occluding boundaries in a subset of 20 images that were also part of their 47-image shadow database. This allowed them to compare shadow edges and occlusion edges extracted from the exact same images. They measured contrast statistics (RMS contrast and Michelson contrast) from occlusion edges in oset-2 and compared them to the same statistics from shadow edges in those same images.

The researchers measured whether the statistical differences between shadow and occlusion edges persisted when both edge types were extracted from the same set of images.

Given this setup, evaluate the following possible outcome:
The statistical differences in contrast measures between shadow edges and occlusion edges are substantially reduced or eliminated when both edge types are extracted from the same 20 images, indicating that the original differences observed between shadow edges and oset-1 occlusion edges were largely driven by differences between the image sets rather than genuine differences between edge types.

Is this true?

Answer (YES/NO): NO